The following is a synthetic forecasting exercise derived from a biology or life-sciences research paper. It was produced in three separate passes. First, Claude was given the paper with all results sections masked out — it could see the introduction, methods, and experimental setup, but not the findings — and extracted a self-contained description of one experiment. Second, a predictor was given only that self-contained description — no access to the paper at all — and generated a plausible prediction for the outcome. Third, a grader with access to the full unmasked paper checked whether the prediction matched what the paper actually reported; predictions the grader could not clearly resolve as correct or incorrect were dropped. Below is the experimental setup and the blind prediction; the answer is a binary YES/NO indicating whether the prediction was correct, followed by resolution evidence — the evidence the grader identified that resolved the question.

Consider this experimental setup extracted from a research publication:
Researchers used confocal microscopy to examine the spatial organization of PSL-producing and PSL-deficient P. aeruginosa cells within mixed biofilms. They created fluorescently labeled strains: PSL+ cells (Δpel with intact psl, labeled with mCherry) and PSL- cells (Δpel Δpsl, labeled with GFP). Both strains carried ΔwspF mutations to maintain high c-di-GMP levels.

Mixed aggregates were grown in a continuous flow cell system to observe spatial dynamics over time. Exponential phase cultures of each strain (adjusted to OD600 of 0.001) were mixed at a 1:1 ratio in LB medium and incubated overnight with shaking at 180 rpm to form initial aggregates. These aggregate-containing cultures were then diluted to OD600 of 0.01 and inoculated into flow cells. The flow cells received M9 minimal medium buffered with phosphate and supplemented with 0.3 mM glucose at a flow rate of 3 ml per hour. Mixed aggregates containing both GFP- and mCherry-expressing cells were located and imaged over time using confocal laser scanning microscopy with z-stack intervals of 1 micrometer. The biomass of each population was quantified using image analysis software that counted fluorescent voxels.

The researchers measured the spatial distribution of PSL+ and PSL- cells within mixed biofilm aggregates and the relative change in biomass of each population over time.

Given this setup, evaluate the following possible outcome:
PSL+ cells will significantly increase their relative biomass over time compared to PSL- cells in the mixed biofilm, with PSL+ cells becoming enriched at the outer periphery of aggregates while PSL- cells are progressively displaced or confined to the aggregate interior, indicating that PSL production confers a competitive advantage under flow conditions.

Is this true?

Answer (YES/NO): YES